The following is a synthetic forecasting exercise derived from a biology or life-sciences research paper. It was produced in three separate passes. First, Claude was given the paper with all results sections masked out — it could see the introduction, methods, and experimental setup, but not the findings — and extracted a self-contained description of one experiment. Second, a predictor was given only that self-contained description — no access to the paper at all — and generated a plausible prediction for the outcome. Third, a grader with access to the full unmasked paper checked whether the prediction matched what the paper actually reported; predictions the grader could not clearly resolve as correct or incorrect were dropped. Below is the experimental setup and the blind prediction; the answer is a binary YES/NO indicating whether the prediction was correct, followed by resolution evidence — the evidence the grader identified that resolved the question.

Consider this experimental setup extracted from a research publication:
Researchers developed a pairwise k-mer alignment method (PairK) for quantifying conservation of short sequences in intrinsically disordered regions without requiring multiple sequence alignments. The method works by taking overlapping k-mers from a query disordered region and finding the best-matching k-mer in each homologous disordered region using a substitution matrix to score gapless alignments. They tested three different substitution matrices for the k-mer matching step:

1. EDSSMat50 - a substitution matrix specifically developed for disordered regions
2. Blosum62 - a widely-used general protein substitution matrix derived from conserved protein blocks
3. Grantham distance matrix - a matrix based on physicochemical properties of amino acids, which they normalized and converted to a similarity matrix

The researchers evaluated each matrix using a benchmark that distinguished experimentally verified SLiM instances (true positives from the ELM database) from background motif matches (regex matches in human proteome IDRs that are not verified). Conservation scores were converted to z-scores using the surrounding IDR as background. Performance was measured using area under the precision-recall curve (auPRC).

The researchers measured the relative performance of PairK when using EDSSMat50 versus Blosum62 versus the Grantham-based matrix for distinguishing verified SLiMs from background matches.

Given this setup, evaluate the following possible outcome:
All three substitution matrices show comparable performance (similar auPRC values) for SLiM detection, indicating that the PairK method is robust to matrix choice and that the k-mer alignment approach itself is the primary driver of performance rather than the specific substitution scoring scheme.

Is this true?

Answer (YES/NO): YES